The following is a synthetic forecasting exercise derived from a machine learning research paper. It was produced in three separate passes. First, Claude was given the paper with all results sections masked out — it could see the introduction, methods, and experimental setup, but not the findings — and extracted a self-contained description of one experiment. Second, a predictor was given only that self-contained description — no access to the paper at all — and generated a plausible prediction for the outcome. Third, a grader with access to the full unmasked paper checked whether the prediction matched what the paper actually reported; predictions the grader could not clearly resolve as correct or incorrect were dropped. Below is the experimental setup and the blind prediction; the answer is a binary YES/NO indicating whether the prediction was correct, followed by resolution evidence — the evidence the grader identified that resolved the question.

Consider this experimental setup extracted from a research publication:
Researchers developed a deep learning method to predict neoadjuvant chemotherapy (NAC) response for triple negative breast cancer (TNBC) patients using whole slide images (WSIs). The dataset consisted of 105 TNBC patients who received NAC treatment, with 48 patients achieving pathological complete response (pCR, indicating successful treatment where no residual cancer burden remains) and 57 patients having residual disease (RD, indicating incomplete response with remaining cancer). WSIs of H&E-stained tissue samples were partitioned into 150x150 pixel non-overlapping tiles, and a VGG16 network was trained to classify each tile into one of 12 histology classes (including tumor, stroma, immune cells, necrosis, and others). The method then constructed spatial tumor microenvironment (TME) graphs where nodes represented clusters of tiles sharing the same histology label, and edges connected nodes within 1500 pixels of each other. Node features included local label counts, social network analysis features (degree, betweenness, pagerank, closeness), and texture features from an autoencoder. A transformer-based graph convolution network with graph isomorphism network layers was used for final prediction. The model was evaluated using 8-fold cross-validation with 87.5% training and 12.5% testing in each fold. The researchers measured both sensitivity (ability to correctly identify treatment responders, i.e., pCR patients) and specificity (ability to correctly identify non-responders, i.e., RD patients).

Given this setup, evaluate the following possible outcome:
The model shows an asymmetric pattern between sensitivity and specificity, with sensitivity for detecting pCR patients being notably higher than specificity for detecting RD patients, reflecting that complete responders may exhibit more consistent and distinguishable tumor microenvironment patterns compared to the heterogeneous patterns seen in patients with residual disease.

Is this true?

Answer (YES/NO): YES